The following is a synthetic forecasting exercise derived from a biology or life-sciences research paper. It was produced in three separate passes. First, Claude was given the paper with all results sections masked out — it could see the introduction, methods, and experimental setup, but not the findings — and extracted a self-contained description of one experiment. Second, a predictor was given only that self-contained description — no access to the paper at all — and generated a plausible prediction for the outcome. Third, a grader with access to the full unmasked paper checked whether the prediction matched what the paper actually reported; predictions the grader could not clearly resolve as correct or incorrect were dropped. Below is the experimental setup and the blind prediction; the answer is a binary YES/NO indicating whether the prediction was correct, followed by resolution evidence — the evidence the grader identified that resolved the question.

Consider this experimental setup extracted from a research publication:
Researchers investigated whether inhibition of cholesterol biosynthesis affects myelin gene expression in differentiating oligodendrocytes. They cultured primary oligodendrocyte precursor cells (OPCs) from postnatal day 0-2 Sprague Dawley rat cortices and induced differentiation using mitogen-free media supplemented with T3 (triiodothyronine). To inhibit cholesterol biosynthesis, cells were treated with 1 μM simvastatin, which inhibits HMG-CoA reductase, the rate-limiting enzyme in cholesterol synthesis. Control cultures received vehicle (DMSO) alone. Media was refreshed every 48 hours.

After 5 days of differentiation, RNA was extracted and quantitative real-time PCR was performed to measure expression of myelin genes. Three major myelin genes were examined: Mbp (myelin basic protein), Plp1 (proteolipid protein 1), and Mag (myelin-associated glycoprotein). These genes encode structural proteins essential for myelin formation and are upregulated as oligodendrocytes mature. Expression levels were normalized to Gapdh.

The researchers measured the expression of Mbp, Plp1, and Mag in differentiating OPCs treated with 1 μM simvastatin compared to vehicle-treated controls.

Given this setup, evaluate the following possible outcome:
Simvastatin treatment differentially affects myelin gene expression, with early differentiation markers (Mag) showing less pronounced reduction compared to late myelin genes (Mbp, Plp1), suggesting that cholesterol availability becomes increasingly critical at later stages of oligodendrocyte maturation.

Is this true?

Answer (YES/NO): NO